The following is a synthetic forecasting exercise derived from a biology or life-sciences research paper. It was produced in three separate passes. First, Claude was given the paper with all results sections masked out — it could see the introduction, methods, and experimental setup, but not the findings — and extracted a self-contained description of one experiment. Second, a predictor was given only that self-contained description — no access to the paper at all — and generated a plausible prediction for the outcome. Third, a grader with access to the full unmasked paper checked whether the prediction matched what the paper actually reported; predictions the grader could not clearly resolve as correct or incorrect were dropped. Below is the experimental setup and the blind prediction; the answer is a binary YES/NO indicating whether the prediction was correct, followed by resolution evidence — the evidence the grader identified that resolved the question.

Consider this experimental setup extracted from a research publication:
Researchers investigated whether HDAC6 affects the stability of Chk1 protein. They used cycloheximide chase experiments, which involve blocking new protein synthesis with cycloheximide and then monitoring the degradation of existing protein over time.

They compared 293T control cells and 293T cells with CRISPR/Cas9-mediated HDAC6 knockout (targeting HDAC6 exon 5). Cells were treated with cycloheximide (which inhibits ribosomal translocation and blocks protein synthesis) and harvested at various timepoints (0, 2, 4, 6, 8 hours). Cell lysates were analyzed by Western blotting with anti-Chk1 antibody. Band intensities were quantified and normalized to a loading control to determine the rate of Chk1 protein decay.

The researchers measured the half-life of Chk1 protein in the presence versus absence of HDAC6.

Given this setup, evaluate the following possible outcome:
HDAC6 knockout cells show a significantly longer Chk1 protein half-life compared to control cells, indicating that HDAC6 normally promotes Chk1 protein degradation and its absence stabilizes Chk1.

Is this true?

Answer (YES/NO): YES